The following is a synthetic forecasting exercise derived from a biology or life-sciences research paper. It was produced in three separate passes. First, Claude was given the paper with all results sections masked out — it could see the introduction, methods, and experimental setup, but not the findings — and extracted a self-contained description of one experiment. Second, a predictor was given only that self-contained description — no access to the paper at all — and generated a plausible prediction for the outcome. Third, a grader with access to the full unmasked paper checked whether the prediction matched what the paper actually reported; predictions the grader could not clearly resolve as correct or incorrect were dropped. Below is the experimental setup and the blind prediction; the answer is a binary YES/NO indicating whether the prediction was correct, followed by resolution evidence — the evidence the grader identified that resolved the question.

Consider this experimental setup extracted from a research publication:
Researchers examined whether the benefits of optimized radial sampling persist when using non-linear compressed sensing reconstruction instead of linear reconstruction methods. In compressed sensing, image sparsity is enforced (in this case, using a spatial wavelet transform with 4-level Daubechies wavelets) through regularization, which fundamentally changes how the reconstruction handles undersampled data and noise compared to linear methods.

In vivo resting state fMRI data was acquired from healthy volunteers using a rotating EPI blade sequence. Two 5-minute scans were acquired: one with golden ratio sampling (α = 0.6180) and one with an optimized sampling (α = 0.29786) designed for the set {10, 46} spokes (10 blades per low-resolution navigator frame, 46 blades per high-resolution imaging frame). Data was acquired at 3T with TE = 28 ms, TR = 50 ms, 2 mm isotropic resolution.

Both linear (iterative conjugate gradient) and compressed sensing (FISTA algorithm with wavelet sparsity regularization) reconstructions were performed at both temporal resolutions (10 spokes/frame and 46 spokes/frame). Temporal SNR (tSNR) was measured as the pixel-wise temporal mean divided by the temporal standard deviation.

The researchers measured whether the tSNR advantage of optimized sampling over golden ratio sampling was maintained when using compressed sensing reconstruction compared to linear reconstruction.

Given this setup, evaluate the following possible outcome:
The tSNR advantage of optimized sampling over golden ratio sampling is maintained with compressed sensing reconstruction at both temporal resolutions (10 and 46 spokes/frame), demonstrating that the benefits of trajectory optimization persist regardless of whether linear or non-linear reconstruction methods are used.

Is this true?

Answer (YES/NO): YES